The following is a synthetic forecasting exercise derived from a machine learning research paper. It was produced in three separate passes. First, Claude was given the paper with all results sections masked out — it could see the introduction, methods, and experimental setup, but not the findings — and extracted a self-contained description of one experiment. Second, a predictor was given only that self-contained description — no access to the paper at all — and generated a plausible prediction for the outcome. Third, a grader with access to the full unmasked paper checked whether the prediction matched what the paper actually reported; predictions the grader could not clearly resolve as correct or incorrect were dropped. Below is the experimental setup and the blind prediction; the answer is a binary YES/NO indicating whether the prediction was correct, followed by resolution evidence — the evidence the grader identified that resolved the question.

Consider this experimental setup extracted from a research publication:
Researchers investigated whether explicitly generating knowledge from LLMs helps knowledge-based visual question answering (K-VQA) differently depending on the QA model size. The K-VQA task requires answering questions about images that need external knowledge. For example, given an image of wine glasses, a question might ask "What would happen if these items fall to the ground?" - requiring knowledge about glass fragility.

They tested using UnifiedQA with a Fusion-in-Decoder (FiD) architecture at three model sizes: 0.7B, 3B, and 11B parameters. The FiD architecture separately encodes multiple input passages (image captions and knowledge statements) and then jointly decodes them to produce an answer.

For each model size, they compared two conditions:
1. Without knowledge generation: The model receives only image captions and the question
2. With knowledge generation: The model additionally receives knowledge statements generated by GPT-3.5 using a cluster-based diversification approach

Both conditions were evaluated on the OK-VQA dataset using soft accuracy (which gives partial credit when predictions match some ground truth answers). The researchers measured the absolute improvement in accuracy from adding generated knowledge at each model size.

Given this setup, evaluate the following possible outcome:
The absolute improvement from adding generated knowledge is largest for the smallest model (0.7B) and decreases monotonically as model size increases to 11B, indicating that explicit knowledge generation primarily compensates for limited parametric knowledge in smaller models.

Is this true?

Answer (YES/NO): YES